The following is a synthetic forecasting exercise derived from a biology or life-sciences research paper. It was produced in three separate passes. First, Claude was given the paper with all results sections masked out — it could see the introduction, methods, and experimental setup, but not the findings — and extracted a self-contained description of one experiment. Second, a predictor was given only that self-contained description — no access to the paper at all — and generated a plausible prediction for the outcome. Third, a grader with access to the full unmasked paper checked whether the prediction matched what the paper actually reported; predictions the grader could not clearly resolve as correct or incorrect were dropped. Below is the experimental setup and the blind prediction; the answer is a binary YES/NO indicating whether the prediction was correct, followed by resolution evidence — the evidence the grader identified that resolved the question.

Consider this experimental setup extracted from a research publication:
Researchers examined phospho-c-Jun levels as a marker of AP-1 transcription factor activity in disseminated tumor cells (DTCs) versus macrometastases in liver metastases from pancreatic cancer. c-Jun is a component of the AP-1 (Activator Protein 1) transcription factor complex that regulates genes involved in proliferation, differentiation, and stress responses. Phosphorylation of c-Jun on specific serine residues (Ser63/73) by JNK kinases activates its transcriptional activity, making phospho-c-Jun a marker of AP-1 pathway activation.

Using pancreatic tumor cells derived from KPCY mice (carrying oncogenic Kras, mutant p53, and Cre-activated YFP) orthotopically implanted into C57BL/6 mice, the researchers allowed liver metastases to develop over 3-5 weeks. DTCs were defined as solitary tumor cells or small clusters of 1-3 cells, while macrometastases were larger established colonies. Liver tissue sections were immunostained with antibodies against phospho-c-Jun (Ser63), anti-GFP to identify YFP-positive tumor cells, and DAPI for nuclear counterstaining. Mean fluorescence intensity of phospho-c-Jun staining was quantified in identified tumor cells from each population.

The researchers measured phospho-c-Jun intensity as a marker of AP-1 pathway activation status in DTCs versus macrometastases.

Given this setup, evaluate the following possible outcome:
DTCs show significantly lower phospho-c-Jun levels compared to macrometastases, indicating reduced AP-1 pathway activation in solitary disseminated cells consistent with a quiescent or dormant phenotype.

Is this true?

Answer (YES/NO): NO